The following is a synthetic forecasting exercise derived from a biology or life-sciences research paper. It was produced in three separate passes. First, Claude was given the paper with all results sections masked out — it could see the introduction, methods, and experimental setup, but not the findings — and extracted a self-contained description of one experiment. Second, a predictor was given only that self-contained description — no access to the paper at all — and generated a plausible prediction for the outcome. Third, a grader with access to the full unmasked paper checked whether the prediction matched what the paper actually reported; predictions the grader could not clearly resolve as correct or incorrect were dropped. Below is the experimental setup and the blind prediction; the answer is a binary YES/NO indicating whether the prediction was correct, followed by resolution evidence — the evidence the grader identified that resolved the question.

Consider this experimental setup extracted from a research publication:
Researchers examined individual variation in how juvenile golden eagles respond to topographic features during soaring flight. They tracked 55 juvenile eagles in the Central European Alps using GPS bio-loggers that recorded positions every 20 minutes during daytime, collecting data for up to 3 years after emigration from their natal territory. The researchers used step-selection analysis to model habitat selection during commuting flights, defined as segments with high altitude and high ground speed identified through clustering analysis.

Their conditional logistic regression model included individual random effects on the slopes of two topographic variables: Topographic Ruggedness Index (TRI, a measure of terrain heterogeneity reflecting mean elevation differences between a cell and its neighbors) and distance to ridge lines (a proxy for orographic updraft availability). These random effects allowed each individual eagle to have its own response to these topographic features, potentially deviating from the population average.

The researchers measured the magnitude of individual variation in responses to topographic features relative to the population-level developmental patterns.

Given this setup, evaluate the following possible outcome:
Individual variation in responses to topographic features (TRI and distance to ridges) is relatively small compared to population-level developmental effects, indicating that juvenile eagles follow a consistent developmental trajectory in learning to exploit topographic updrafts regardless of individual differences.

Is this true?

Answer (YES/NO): NO